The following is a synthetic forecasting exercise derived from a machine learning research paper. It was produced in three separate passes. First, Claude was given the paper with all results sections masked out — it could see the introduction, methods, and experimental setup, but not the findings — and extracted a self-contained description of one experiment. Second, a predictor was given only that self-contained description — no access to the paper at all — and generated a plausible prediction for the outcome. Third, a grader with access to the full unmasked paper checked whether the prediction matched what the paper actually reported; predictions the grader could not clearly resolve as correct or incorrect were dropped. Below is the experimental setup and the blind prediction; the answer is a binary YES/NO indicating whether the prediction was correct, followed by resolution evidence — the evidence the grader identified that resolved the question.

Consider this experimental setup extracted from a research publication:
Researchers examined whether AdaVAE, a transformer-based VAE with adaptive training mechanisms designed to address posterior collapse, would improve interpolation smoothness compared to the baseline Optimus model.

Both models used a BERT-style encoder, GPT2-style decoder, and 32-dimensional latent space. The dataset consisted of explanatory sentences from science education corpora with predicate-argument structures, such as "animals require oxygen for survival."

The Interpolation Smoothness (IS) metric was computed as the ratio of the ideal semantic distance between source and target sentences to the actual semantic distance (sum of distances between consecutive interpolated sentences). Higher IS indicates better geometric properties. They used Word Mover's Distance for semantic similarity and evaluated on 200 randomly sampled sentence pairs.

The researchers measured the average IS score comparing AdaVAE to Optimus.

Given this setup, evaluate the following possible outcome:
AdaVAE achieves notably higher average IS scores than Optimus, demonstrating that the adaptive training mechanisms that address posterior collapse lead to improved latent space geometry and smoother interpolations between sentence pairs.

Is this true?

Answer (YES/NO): NO